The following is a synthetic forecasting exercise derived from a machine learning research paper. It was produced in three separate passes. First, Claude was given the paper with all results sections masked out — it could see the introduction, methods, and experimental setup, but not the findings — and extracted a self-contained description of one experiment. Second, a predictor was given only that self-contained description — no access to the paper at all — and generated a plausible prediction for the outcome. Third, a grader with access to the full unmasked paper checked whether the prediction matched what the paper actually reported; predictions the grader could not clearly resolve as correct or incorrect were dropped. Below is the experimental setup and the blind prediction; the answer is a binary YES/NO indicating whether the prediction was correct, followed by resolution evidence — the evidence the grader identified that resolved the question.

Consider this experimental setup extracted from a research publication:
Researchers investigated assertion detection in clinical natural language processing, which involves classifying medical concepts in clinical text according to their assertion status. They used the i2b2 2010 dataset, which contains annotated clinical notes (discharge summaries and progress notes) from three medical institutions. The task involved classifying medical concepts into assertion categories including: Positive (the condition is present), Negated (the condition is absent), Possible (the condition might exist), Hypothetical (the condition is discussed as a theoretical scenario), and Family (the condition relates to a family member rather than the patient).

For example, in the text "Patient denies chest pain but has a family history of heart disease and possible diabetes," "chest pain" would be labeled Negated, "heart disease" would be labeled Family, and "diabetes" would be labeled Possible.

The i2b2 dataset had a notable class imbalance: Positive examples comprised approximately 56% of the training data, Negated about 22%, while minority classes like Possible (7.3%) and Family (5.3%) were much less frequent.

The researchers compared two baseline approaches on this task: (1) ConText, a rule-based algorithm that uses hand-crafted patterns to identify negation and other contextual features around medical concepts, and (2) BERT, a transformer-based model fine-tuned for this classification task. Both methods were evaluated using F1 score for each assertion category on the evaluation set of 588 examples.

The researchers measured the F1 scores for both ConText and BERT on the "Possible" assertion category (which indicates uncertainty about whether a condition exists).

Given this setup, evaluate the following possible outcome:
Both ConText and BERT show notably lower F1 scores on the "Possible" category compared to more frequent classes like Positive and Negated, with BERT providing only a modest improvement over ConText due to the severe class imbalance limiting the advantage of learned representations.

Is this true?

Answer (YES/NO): NO